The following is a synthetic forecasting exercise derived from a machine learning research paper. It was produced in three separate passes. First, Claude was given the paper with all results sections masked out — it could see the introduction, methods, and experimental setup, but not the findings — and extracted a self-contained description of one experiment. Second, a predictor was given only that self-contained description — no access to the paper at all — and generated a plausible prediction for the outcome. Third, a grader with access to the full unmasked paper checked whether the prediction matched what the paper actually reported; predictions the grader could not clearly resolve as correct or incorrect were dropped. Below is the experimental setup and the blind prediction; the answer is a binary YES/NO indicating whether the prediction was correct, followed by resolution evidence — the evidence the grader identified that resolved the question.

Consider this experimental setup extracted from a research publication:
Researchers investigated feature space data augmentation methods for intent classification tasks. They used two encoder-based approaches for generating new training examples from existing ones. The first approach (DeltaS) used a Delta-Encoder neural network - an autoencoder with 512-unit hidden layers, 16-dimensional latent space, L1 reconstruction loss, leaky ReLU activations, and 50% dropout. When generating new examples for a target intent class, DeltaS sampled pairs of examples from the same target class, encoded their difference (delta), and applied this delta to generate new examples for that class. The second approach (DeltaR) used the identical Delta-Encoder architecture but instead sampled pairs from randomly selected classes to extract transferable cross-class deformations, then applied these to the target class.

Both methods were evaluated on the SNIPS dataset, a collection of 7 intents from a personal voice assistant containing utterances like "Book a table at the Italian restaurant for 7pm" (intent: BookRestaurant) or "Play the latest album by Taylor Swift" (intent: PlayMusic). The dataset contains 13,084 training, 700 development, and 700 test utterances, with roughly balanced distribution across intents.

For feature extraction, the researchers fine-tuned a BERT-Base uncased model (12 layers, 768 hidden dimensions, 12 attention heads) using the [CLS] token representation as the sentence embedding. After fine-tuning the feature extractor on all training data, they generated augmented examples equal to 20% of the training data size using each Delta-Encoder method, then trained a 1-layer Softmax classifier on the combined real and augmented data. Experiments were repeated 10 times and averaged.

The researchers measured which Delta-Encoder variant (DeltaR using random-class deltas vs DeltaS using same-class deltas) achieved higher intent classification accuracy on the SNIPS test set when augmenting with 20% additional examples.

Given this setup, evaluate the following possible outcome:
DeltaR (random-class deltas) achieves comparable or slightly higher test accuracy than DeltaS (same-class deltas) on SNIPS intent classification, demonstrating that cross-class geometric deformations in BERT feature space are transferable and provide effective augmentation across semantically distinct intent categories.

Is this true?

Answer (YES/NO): NO